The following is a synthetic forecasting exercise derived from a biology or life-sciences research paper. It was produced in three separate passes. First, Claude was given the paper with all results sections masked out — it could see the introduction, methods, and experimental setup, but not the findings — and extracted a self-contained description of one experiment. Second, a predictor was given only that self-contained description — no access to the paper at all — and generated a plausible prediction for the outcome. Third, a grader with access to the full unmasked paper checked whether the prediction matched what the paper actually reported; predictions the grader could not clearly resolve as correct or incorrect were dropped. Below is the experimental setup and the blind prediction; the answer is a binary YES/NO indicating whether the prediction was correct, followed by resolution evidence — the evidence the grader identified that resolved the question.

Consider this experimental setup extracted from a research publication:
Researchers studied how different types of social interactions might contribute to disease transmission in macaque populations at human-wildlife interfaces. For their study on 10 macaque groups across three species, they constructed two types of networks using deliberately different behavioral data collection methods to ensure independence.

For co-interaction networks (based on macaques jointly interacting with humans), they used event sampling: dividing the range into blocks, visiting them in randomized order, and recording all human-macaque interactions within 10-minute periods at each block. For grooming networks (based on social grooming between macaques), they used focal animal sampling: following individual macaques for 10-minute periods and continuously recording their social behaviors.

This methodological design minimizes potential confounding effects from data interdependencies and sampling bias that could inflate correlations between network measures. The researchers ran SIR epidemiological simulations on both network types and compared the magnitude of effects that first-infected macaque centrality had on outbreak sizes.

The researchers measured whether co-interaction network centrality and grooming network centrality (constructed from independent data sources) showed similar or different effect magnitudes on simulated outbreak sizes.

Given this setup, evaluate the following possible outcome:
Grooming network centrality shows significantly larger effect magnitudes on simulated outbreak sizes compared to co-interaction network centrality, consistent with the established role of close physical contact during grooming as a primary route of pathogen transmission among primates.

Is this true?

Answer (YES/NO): NO